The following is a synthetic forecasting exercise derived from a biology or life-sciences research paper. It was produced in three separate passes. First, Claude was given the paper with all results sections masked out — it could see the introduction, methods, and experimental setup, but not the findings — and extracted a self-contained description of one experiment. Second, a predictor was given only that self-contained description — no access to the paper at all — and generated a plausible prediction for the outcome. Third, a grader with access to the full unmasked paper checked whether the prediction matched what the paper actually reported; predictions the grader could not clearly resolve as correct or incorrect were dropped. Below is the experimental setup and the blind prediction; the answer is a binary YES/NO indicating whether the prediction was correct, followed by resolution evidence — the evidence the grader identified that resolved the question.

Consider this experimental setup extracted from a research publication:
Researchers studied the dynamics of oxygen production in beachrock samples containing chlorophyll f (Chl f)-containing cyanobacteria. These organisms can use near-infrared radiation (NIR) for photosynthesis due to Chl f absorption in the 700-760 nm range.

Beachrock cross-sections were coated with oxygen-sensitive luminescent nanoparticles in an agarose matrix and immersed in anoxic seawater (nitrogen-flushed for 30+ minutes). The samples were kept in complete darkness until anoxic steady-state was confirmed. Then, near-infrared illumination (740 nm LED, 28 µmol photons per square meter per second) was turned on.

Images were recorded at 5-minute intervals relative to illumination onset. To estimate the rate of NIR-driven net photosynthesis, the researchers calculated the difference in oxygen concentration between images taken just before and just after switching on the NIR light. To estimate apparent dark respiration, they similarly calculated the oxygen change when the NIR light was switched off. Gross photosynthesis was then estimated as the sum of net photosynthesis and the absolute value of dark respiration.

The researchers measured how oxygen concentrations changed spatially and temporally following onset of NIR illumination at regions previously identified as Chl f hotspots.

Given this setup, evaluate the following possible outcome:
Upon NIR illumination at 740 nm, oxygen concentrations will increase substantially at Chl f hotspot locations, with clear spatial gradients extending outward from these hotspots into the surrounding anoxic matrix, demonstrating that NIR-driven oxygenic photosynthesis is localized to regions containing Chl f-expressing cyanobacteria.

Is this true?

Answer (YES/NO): YES